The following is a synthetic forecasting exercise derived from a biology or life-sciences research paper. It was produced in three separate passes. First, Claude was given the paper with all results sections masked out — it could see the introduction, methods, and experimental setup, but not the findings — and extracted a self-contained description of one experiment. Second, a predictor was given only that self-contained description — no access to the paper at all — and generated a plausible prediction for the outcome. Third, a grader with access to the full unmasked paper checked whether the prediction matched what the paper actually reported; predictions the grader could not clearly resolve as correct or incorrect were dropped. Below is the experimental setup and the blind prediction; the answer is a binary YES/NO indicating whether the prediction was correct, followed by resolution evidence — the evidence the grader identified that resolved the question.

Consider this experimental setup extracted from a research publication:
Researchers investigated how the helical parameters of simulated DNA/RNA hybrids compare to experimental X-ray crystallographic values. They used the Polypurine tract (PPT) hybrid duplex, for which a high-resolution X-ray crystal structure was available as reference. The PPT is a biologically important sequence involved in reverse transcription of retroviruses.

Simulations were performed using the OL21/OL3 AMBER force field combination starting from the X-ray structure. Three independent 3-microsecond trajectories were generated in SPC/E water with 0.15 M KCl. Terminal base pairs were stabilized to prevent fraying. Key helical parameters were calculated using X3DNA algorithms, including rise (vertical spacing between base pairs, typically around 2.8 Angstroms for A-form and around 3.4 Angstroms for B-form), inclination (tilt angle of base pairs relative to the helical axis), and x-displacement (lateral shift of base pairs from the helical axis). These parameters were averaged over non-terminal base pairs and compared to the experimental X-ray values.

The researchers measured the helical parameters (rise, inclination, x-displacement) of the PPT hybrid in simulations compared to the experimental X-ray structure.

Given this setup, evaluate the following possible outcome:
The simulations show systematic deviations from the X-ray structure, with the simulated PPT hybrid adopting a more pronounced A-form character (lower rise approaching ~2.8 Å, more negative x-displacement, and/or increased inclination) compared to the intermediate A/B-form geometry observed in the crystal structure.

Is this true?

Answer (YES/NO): NO